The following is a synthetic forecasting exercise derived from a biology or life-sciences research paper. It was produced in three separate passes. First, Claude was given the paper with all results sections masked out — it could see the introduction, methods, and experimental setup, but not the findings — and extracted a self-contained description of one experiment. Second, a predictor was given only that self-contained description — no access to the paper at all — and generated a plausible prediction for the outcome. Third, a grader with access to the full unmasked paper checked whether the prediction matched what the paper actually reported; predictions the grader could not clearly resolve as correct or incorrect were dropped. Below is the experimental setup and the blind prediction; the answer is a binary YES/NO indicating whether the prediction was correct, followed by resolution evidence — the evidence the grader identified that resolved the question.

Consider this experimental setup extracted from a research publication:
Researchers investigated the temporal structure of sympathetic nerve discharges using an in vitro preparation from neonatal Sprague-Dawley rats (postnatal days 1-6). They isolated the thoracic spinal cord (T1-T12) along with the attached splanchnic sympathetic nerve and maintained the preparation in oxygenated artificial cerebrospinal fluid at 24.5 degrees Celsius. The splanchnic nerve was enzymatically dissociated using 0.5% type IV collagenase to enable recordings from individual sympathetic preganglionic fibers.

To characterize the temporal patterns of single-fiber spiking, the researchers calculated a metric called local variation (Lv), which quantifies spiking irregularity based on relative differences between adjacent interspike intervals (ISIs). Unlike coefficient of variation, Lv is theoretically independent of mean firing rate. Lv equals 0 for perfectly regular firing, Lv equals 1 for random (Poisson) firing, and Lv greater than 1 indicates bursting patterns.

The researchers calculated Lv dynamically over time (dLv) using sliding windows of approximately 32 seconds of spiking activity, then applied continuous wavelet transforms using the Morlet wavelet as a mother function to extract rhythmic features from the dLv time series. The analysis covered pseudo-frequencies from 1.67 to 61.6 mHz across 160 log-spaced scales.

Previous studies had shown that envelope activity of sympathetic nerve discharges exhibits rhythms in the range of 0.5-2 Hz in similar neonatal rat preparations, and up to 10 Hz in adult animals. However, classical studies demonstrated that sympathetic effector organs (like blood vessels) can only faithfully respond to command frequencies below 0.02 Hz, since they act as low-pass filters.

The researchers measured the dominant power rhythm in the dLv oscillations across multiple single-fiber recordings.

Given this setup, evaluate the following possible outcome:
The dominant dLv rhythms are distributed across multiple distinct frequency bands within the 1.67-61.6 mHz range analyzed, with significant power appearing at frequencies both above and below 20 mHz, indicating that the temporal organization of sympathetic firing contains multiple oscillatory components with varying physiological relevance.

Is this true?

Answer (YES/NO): NO